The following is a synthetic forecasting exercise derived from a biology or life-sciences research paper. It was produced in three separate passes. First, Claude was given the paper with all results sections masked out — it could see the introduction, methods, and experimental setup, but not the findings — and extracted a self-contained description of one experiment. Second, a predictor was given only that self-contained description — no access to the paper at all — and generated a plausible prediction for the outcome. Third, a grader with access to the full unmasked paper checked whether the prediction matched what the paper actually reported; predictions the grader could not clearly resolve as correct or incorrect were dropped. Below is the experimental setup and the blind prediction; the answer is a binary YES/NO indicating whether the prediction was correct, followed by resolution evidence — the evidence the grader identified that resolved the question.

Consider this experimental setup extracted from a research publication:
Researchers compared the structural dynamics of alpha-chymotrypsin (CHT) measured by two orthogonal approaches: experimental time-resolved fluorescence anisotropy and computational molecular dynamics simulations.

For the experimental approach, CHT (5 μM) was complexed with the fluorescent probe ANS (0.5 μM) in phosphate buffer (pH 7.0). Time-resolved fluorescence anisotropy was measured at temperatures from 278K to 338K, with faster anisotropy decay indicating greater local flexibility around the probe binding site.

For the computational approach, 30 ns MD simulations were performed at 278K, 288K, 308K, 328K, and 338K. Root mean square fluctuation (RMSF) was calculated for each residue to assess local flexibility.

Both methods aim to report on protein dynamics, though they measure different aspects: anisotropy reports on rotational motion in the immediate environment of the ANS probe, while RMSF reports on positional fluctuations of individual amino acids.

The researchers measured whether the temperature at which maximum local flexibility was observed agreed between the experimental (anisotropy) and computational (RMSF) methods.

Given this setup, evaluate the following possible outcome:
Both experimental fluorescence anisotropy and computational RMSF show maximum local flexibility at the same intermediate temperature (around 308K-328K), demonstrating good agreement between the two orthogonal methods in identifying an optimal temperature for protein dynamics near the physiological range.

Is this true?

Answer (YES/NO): YES